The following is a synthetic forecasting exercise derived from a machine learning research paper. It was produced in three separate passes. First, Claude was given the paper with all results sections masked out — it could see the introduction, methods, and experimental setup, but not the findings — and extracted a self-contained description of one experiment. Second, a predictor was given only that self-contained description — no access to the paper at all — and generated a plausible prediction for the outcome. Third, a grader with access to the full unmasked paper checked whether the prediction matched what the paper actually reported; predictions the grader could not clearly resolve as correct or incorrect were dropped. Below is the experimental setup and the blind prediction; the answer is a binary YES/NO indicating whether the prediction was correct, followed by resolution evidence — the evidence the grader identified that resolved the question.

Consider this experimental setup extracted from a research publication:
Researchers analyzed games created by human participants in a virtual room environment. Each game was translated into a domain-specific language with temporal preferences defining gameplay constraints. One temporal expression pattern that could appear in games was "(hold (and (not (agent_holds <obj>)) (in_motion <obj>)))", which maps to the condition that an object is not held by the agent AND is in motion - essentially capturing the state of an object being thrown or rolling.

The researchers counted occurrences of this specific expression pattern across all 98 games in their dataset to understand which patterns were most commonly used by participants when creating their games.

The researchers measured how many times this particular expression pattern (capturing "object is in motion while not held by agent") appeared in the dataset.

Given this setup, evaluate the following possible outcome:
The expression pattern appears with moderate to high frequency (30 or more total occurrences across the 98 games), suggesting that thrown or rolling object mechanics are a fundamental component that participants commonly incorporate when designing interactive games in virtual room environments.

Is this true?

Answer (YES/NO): YES